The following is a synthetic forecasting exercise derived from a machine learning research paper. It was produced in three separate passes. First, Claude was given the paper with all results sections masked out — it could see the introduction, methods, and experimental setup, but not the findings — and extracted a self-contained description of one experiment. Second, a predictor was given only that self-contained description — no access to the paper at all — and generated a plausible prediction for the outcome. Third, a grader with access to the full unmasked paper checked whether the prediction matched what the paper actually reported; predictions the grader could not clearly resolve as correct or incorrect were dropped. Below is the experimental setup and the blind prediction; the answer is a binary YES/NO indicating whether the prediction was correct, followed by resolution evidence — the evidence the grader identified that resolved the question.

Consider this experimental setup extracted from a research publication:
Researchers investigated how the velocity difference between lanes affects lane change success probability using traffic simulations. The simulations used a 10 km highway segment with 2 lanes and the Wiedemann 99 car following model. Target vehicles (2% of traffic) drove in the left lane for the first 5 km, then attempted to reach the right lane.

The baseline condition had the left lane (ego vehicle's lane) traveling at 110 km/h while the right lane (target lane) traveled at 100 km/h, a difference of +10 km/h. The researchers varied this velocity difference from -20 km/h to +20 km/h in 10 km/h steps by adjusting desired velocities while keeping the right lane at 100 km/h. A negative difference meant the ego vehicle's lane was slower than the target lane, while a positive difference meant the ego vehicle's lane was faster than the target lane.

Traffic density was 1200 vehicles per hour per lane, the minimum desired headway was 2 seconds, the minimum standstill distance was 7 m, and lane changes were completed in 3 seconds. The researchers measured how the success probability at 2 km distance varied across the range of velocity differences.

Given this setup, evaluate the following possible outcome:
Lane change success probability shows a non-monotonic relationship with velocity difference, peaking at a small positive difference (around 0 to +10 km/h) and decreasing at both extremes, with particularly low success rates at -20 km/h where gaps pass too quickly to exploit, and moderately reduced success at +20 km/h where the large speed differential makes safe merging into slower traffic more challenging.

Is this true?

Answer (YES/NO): NO